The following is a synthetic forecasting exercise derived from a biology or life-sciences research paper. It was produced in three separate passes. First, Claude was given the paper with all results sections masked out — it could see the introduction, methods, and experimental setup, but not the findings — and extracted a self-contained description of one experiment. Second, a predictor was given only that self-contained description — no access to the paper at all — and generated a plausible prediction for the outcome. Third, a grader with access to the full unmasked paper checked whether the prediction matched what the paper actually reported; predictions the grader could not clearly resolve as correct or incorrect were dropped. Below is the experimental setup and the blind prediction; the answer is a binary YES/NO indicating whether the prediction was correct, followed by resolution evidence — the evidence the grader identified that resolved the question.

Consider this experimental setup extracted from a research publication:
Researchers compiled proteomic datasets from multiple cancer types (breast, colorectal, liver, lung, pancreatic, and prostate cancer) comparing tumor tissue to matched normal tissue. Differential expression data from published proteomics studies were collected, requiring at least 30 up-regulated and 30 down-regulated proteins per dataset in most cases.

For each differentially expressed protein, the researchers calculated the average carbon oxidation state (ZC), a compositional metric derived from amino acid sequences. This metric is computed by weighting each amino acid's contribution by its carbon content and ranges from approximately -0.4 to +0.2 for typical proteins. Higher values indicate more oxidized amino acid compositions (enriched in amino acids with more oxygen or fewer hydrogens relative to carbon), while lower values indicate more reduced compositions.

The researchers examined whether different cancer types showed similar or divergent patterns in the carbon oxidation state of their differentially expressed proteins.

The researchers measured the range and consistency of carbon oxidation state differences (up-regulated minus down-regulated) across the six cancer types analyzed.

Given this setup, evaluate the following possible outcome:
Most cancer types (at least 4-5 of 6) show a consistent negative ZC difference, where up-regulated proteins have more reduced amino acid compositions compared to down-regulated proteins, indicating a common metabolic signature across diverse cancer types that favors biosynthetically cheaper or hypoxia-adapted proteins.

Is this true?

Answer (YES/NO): NO